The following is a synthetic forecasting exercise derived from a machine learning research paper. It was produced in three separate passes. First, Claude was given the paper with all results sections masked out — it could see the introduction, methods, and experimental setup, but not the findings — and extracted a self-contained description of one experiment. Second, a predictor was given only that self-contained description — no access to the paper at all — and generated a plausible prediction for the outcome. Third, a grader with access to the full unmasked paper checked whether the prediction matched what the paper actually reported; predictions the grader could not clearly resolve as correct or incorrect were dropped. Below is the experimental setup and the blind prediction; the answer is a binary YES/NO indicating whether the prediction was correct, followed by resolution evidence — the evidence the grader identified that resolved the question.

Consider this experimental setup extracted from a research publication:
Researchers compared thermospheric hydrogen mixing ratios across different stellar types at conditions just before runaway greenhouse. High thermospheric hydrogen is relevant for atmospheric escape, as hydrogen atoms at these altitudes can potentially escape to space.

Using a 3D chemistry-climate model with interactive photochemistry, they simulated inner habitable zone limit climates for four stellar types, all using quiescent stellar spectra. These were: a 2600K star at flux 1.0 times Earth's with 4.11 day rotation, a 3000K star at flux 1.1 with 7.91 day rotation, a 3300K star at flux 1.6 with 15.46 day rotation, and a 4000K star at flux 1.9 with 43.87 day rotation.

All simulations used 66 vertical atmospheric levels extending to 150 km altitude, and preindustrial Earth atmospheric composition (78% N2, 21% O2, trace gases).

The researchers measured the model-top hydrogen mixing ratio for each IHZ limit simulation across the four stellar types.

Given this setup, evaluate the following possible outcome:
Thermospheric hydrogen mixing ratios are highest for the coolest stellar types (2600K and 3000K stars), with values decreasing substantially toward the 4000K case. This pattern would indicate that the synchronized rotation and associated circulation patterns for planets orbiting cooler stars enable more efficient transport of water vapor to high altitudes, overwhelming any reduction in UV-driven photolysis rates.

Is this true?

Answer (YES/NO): NO